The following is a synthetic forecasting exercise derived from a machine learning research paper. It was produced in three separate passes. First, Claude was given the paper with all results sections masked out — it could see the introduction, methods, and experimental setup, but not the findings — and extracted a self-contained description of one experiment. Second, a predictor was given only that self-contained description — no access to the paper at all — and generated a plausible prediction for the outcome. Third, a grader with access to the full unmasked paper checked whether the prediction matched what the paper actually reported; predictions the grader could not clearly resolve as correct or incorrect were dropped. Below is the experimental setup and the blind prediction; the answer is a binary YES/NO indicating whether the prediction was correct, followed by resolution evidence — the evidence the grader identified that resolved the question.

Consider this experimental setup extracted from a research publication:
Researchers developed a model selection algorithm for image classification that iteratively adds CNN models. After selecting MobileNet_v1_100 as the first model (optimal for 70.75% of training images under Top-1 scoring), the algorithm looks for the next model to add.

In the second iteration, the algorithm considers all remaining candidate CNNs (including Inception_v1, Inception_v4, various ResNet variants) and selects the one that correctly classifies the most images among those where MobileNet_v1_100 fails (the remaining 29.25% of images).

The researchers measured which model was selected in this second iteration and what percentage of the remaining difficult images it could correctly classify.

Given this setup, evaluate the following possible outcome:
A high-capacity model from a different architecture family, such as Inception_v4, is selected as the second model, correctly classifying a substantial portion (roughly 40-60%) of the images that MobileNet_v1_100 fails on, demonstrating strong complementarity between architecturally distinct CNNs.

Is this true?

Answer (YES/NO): YES